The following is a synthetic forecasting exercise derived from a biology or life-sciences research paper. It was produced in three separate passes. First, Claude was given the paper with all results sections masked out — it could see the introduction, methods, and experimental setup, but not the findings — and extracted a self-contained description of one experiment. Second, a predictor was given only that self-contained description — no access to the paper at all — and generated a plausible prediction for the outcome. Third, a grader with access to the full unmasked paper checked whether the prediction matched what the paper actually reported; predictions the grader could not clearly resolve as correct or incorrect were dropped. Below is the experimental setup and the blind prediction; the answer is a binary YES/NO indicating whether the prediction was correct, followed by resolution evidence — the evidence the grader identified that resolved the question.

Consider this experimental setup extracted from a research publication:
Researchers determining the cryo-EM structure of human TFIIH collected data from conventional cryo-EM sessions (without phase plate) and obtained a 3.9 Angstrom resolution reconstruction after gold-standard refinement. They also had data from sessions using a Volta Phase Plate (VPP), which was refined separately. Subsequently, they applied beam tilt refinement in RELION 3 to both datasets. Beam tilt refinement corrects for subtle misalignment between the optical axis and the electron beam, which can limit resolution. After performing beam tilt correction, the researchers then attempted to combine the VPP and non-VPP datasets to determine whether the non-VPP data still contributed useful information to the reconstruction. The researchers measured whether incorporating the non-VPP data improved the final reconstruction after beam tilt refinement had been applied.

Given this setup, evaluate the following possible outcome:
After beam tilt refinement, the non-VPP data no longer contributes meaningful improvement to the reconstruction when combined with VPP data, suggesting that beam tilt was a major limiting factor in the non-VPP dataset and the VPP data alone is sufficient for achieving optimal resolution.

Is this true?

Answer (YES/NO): YES